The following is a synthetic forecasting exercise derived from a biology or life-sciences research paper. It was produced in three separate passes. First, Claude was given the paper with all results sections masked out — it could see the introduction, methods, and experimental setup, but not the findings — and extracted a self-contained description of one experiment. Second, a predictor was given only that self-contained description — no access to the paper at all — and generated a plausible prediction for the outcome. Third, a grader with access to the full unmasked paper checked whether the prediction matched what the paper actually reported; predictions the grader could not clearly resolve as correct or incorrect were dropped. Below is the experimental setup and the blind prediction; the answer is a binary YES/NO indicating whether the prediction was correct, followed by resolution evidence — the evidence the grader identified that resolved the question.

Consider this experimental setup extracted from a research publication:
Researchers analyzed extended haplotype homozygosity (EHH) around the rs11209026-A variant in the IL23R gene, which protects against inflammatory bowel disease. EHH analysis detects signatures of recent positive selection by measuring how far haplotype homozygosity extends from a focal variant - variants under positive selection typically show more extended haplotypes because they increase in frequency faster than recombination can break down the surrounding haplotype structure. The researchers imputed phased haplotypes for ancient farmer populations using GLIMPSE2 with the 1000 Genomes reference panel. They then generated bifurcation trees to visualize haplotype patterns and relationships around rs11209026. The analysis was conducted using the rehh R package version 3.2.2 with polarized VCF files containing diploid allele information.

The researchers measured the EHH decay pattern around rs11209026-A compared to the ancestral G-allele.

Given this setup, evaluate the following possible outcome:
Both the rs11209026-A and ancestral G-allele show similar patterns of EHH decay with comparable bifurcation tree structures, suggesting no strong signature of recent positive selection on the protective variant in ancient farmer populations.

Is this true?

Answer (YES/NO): NO